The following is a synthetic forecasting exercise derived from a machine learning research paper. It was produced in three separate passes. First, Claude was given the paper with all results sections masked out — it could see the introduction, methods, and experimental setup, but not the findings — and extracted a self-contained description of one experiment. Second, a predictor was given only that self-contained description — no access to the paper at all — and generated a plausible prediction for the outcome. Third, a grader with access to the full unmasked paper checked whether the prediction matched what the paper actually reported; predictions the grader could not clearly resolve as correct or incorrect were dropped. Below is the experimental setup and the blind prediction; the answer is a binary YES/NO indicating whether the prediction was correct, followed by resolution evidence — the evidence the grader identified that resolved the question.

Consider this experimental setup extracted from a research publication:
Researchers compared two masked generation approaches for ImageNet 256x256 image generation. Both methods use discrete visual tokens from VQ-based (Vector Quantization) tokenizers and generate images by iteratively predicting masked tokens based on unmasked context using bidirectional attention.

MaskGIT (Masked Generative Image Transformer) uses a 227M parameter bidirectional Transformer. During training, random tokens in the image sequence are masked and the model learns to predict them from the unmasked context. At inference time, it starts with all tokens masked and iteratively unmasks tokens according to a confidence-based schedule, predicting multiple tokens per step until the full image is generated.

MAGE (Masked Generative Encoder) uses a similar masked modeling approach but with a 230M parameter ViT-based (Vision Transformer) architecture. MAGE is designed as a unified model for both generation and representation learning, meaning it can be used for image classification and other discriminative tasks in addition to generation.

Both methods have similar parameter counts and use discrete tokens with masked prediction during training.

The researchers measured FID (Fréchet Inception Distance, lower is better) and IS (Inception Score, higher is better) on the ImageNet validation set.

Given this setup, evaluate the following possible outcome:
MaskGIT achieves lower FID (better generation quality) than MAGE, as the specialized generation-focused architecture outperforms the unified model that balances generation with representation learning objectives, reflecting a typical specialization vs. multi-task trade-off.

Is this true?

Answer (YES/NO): YES